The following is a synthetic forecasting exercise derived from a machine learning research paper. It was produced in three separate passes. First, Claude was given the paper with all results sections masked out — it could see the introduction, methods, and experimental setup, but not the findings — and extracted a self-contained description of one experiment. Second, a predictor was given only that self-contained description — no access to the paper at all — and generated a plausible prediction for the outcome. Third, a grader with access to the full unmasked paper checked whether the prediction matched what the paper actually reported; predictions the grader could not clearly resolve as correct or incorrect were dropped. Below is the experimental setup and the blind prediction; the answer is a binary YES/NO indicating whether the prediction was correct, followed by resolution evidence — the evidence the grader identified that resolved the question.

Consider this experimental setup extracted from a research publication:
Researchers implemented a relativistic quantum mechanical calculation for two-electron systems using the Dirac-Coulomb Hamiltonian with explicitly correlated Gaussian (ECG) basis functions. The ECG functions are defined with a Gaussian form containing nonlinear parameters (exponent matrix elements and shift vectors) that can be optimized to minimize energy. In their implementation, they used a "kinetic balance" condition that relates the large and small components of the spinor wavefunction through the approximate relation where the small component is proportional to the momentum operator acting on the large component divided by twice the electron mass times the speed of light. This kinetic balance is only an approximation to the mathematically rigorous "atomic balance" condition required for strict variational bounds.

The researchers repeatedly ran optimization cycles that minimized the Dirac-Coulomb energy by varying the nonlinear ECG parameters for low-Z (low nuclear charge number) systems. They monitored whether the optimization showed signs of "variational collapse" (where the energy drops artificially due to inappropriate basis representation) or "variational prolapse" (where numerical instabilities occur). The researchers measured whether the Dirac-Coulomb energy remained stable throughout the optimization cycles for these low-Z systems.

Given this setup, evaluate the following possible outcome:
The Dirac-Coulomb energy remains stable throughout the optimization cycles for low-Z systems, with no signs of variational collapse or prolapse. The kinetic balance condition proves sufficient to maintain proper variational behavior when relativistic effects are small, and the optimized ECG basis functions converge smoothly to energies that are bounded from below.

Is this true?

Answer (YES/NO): YES